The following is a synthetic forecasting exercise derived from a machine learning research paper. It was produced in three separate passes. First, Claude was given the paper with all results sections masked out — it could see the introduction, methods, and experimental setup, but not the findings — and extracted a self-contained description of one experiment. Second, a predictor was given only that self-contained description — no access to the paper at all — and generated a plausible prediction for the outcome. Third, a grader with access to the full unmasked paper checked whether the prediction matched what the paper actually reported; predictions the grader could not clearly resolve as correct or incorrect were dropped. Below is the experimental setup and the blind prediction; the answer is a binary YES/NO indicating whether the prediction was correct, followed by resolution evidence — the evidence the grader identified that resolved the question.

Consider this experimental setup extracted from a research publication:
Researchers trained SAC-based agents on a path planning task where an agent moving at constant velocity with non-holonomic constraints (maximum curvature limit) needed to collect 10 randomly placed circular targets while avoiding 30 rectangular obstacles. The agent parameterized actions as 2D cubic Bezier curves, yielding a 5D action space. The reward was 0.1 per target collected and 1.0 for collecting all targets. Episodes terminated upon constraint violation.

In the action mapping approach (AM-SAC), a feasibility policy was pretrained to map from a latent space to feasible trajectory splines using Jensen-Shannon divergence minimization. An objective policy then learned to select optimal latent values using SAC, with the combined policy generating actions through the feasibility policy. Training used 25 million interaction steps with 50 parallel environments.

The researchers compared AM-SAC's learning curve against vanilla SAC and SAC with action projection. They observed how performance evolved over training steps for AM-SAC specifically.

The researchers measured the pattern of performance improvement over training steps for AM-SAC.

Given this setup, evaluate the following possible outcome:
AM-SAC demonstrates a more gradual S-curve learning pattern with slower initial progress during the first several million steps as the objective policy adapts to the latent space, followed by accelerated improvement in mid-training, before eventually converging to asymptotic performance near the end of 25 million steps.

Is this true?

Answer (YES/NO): NO